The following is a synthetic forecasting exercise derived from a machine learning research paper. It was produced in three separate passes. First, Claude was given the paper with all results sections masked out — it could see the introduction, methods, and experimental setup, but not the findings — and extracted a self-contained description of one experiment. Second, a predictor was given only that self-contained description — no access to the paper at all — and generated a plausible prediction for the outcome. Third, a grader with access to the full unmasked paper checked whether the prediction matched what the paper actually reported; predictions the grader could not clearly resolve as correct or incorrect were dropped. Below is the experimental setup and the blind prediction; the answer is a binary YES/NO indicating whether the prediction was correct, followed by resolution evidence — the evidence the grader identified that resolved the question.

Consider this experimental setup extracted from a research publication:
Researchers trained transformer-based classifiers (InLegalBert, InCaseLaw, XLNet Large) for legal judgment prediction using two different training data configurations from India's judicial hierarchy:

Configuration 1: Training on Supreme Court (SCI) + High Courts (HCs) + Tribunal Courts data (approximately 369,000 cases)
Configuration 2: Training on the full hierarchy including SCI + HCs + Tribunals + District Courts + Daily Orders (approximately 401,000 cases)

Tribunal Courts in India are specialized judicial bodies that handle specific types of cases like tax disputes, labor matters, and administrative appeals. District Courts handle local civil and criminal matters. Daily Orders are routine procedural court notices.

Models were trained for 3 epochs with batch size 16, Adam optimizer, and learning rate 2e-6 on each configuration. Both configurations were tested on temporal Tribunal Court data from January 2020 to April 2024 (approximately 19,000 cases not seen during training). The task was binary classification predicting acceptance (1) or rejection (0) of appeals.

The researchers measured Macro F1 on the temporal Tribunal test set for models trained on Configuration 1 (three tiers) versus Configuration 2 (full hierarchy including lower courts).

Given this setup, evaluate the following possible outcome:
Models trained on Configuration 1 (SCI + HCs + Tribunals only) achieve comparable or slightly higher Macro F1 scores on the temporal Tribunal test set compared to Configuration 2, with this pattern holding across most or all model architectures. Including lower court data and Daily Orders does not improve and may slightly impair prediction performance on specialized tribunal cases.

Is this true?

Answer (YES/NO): YES